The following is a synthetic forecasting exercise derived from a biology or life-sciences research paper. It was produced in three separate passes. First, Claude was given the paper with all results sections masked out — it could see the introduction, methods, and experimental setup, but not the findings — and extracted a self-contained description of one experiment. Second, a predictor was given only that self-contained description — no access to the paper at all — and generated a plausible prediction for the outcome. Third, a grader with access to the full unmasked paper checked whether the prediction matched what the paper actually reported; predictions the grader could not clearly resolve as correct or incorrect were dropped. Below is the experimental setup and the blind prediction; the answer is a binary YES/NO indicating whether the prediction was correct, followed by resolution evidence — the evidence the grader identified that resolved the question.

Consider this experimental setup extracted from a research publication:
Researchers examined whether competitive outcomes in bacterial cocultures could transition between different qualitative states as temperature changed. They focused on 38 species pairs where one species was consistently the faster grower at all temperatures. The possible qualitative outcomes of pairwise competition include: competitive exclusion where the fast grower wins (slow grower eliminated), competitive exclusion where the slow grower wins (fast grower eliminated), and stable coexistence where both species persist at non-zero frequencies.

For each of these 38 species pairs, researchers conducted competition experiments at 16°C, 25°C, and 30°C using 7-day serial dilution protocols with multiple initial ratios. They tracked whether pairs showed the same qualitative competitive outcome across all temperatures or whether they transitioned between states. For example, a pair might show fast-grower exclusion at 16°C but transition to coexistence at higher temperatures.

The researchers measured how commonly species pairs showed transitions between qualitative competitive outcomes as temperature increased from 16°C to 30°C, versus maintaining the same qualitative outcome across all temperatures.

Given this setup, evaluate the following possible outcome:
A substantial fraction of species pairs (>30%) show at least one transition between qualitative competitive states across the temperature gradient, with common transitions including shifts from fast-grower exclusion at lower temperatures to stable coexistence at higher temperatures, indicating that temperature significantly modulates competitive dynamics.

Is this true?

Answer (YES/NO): YES